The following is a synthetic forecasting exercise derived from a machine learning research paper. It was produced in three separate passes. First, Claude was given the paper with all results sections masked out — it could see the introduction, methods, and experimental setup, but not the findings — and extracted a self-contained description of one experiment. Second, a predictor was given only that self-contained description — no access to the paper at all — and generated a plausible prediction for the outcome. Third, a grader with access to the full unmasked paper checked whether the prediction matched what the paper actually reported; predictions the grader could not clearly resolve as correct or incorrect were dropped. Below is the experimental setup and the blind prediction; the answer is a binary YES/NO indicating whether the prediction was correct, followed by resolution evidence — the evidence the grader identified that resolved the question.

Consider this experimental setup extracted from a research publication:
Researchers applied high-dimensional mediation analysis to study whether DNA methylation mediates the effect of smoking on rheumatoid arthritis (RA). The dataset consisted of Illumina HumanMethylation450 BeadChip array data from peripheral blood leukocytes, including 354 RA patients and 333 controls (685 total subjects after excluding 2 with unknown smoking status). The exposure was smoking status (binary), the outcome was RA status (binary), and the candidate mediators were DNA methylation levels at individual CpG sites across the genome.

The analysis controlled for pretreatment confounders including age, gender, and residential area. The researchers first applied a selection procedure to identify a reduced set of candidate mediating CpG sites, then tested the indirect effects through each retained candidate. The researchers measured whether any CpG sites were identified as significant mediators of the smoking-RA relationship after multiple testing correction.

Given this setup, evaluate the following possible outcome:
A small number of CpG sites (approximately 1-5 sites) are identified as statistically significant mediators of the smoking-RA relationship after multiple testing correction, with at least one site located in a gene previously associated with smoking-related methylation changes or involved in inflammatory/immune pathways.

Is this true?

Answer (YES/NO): NO